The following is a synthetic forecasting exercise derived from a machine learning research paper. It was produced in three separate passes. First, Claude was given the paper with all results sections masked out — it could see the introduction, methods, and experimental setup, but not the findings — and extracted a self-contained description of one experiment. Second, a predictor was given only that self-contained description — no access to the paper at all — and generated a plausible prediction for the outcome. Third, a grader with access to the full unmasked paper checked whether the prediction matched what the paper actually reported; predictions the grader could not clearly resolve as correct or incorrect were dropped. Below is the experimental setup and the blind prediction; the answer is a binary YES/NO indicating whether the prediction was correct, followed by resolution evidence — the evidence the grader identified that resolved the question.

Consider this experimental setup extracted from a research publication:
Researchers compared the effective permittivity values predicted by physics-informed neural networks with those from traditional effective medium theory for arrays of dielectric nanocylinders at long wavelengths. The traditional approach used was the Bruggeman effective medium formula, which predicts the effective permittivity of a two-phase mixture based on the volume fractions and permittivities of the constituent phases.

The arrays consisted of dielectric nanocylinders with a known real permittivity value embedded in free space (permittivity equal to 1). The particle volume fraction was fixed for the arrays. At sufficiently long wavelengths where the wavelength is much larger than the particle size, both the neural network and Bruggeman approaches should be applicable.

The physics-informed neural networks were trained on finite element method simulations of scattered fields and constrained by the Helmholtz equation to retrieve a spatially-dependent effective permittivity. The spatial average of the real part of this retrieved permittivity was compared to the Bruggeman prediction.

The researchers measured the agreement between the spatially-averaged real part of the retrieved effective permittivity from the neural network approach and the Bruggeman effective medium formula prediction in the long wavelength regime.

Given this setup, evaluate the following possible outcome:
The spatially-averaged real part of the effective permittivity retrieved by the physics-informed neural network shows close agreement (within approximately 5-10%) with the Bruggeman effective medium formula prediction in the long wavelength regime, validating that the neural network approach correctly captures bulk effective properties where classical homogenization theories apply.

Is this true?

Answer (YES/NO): YES